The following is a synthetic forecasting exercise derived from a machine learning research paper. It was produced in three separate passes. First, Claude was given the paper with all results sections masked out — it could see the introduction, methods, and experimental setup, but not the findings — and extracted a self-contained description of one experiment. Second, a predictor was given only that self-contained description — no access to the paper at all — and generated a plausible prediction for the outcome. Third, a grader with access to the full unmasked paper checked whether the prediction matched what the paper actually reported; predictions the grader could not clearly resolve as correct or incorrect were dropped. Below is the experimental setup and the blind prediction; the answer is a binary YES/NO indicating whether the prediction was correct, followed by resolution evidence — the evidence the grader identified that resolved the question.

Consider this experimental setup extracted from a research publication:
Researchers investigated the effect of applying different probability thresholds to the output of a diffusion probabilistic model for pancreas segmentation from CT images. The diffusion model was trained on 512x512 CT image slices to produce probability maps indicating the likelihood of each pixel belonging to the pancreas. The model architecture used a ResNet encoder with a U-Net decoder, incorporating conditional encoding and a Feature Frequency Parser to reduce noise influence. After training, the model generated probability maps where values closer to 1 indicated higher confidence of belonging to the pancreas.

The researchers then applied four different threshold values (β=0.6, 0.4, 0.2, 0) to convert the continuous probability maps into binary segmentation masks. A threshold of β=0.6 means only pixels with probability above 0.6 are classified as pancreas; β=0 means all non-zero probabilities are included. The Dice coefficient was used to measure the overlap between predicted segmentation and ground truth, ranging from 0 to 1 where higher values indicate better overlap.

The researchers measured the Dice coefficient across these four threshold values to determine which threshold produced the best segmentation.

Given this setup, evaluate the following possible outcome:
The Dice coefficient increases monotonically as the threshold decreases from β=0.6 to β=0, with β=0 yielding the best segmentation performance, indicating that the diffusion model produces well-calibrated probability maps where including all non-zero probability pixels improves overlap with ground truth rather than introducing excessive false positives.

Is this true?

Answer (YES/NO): NO